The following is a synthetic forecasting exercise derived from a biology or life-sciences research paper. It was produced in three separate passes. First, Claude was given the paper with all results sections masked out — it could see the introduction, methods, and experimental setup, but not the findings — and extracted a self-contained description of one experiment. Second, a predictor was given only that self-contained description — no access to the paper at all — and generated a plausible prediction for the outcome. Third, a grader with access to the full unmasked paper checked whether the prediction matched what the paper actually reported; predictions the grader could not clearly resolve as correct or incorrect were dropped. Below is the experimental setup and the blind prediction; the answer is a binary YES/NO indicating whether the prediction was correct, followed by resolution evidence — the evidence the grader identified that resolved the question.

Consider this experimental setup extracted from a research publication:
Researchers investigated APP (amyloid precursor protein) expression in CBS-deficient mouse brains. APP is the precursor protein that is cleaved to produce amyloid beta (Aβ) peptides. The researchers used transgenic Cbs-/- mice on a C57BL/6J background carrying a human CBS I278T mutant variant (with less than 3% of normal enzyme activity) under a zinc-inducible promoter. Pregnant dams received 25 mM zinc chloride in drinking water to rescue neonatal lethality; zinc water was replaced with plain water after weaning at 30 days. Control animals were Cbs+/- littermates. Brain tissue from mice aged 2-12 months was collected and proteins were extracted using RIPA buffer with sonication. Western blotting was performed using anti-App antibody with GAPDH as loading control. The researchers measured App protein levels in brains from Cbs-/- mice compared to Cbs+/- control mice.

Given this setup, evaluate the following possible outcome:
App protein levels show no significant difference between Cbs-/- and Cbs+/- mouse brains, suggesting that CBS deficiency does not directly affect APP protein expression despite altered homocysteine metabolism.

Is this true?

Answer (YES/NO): NO